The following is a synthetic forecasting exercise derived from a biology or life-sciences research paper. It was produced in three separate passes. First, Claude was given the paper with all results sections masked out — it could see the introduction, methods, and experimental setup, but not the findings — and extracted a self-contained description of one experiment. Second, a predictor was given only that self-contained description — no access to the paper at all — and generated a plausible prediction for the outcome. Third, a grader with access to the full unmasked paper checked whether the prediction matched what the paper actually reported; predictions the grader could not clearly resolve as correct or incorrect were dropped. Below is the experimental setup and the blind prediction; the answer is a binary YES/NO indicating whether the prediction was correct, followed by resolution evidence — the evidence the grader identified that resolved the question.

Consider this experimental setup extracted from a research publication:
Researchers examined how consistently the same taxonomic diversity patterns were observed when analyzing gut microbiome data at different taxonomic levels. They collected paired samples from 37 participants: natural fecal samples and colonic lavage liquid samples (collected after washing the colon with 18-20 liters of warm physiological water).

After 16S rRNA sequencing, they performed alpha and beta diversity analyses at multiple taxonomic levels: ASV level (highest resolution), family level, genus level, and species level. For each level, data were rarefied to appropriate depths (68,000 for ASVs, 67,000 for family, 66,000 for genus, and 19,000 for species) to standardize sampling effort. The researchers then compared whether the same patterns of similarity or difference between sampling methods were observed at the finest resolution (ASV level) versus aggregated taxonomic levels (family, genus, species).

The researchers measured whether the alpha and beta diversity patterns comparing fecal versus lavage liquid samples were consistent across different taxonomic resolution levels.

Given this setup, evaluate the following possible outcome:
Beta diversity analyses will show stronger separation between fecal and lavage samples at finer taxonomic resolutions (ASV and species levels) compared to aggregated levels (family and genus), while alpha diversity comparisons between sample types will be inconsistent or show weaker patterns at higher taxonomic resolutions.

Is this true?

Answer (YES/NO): NO